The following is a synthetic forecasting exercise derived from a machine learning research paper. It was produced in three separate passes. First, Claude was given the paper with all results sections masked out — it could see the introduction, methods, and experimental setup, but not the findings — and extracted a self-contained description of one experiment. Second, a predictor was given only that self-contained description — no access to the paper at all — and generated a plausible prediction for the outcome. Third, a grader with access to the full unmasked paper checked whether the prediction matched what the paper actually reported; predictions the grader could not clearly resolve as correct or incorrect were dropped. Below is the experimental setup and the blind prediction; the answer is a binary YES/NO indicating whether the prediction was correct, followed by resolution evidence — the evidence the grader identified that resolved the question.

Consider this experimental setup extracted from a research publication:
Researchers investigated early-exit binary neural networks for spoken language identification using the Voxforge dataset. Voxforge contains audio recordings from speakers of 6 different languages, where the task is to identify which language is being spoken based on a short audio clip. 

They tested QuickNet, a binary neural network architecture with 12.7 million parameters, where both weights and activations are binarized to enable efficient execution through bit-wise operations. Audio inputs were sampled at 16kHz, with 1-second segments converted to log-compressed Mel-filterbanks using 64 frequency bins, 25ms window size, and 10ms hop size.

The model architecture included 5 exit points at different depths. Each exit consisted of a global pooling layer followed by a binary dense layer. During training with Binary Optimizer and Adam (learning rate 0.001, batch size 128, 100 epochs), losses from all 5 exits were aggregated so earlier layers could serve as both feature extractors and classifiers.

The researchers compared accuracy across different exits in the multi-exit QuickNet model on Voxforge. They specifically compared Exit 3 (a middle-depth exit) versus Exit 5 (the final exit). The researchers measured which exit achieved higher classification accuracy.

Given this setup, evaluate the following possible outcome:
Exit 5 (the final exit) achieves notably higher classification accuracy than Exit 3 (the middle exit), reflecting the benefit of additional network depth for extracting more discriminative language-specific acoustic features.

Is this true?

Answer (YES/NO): NO